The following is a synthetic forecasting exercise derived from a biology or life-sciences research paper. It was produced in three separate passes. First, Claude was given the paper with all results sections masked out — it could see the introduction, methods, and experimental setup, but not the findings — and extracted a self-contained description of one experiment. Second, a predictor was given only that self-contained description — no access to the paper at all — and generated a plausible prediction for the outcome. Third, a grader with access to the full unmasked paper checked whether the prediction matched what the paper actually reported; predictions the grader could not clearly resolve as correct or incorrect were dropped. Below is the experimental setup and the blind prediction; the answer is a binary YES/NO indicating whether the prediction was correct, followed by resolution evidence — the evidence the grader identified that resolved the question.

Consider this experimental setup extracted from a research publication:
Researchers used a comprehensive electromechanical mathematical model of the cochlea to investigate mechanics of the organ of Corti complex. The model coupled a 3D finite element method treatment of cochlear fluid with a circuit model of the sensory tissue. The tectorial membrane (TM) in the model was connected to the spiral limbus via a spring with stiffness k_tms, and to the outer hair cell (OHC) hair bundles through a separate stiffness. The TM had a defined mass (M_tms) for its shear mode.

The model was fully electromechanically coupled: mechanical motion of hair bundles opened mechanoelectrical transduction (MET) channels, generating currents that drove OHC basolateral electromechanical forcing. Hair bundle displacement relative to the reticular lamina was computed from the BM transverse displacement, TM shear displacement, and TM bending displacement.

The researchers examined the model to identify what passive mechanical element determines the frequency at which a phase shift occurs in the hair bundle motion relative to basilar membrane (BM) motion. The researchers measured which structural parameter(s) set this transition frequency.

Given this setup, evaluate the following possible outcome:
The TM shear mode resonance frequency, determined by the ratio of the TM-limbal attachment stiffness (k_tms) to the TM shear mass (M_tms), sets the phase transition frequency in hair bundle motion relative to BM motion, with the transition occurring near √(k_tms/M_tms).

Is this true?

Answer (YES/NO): YES